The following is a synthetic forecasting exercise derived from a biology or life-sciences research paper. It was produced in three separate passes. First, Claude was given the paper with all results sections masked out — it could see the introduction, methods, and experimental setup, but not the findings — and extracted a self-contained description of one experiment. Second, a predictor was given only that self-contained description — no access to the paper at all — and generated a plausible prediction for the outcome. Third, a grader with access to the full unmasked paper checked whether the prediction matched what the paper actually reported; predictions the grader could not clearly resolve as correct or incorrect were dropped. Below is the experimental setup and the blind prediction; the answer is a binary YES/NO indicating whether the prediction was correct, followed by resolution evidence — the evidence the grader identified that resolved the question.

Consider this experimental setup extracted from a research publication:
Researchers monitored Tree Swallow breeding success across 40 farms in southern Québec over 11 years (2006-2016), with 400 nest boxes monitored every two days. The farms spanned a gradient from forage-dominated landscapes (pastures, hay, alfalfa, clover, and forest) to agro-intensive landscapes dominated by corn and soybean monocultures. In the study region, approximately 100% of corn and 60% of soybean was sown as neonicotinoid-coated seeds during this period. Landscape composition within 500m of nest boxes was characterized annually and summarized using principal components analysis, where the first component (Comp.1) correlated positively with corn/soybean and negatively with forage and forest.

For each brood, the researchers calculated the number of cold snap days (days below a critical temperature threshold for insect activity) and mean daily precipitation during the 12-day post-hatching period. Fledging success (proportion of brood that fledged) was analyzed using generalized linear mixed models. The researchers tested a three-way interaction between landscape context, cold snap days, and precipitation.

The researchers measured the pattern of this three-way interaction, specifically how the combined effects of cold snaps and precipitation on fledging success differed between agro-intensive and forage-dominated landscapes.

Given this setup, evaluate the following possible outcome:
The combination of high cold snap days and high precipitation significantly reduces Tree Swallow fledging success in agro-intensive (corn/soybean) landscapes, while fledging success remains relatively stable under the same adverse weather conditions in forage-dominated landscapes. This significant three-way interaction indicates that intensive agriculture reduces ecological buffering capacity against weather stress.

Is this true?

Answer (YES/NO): NO